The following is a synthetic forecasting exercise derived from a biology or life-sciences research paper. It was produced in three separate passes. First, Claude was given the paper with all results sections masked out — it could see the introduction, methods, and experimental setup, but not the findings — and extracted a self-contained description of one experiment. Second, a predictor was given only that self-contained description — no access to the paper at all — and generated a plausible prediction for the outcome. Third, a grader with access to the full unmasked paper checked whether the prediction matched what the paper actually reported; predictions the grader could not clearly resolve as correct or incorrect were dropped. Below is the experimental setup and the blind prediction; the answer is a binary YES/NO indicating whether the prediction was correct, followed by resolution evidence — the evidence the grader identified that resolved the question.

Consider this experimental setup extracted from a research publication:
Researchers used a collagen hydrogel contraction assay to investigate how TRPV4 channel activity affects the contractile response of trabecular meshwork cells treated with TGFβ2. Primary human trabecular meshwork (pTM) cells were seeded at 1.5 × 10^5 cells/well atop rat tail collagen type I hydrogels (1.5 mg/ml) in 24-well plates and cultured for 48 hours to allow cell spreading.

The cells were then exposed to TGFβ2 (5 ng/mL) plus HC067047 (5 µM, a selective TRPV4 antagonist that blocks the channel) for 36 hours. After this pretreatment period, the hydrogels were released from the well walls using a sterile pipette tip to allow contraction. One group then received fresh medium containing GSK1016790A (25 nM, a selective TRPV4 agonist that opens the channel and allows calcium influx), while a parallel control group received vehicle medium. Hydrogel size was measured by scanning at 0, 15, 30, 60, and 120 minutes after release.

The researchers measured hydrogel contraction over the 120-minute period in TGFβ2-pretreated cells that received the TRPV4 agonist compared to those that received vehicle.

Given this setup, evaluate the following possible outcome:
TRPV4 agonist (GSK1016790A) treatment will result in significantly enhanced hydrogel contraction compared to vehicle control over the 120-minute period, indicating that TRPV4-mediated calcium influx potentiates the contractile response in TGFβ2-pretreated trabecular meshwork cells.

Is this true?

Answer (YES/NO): YES